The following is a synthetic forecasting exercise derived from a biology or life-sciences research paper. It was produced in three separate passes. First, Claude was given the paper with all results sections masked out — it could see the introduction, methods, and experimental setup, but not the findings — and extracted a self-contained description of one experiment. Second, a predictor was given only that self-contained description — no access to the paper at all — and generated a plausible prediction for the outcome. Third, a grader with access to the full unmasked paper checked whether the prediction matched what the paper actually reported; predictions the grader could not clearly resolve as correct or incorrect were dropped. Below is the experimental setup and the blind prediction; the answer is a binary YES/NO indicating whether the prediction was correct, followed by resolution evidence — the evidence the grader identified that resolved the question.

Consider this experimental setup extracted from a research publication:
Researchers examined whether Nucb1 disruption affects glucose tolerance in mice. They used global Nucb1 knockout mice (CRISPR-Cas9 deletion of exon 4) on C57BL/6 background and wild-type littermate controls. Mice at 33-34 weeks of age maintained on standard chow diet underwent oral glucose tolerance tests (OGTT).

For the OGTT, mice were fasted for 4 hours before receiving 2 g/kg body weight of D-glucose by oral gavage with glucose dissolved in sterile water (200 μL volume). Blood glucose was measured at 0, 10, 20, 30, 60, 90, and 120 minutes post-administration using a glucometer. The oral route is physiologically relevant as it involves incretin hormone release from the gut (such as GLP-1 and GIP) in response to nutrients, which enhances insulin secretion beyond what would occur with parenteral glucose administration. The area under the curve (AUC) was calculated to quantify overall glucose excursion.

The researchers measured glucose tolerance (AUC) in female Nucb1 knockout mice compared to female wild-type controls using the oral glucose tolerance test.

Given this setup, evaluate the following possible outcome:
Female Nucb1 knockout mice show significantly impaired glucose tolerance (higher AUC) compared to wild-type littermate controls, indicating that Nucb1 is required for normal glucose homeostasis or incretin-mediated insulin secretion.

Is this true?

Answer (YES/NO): NO